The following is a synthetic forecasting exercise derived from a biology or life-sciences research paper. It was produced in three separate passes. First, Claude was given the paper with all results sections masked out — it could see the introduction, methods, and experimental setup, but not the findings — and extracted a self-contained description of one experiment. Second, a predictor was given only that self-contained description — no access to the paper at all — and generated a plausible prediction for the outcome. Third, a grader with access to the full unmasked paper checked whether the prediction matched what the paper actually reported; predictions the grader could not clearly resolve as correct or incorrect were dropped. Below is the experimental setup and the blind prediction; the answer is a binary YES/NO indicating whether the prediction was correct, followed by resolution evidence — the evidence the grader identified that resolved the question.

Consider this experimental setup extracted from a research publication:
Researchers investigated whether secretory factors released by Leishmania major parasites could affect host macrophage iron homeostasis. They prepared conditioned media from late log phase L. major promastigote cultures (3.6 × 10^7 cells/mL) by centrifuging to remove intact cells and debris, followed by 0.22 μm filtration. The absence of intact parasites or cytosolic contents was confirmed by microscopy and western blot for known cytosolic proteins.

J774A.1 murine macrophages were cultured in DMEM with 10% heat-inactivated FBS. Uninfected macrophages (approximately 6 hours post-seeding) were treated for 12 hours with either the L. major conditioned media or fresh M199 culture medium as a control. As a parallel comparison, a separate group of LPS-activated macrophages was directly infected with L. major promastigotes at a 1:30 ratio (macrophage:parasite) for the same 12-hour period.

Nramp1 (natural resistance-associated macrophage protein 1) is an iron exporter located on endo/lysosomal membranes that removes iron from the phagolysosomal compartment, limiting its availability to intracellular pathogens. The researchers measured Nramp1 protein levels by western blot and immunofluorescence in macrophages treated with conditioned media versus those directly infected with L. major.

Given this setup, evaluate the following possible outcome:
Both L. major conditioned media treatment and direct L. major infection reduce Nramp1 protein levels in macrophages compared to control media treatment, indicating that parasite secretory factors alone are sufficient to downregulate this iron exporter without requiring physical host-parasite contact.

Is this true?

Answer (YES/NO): YES